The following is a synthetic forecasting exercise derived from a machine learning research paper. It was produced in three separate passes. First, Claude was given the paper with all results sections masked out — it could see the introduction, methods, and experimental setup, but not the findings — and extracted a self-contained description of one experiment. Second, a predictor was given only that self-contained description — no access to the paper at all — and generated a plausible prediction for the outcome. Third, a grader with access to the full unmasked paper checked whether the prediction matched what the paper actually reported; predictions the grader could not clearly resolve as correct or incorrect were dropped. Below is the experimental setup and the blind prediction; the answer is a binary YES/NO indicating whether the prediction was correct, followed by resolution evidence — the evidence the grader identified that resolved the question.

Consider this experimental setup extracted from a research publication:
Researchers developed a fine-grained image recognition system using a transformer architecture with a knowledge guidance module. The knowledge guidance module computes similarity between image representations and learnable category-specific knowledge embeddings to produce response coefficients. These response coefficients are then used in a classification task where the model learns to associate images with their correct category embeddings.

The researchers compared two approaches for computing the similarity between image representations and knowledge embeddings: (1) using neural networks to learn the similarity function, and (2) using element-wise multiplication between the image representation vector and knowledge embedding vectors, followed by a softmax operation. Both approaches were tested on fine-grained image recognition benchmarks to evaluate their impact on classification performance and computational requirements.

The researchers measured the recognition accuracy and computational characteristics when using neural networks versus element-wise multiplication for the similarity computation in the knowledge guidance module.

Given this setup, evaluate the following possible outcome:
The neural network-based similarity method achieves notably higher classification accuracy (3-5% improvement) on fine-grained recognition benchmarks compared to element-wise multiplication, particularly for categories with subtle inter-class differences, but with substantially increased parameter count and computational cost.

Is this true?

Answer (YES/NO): NO